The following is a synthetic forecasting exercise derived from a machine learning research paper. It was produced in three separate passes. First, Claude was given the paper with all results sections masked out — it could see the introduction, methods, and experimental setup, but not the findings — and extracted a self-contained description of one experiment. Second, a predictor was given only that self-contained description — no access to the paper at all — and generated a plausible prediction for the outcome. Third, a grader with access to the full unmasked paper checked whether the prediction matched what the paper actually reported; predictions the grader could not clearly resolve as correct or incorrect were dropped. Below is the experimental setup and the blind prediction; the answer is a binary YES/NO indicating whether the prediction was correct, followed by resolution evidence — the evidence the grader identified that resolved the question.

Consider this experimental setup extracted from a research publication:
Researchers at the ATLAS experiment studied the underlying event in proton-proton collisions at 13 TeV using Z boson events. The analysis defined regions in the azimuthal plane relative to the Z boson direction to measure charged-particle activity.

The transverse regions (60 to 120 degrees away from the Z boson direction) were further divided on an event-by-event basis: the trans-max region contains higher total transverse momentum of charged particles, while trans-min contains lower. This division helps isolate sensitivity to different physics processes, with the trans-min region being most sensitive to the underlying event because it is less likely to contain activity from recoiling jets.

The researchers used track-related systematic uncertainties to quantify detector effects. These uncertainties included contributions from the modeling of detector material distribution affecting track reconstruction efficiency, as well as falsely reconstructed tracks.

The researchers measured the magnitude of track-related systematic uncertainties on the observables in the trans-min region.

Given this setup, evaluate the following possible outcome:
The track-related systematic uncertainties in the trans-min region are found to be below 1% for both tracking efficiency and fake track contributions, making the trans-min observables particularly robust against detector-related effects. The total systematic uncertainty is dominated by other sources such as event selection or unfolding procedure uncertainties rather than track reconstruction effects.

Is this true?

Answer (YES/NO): NO